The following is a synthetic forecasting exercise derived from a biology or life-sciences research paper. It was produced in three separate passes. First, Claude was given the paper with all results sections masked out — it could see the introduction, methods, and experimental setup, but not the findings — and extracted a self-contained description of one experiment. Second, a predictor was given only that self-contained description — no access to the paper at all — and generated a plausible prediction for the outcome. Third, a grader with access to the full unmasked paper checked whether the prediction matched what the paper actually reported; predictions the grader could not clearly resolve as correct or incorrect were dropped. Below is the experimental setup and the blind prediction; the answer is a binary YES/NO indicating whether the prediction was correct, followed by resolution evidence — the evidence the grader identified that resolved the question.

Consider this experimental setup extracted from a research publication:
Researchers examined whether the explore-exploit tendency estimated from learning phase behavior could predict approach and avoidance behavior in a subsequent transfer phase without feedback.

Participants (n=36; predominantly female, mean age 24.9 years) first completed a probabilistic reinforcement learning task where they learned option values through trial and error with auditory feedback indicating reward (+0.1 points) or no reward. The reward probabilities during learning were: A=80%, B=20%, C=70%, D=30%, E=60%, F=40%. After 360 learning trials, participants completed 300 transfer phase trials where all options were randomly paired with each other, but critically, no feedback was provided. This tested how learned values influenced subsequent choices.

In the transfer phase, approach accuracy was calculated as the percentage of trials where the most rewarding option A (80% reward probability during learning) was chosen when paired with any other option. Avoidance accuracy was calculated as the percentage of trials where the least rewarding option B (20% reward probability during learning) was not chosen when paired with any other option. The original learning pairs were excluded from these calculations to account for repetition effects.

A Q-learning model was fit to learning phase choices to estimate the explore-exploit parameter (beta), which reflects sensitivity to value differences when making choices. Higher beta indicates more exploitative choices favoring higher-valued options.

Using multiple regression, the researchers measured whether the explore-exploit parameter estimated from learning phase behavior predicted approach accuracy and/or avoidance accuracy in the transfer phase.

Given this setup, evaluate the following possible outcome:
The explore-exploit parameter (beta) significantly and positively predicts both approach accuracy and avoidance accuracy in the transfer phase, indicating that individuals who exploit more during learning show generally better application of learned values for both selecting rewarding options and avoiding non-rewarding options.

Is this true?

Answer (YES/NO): NO